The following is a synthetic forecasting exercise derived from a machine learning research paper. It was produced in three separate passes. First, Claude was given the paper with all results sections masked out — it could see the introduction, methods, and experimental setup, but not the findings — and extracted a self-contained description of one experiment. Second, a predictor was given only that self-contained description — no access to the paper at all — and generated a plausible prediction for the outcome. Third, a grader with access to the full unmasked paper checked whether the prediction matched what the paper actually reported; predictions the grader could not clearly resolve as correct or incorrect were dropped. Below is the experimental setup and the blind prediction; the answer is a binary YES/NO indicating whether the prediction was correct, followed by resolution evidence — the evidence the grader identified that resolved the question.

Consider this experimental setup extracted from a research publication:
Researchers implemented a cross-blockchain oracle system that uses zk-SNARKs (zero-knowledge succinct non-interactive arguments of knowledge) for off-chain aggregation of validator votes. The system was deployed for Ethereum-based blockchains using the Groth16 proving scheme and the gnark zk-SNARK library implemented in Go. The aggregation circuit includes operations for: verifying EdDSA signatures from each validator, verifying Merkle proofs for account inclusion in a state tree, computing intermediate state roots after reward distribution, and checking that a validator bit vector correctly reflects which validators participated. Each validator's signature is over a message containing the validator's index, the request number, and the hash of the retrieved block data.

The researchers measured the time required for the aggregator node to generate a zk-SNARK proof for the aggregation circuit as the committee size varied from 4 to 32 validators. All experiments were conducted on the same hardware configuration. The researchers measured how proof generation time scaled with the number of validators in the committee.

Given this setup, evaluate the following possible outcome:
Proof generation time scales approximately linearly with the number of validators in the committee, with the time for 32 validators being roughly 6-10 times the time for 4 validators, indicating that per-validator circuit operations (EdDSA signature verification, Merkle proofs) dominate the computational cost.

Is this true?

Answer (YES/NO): NO